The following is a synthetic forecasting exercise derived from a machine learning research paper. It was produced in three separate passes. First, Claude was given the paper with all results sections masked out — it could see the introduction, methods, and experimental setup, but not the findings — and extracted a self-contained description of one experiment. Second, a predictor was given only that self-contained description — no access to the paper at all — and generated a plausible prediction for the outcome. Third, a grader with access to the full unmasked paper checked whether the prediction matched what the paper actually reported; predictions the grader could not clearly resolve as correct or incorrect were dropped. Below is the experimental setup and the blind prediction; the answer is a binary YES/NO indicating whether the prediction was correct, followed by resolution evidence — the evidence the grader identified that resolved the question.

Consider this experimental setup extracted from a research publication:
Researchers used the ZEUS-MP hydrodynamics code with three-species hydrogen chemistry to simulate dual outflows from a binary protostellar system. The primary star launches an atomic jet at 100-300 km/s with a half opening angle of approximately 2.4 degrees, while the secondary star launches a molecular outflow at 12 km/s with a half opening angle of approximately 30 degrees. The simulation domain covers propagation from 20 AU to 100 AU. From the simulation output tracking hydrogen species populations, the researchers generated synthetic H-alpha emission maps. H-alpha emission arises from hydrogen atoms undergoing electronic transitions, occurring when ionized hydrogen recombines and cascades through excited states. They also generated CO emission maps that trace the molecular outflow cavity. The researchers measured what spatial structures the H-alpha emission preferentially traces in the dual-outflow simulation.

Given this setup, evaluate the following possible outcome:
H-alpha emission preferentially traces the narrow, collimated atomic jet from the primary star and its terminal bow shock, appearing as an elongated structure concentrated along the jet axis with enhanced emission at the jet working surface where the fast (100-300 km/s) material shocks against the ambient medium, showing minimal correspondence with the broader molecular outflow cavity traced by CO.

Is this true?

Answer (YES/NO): NO